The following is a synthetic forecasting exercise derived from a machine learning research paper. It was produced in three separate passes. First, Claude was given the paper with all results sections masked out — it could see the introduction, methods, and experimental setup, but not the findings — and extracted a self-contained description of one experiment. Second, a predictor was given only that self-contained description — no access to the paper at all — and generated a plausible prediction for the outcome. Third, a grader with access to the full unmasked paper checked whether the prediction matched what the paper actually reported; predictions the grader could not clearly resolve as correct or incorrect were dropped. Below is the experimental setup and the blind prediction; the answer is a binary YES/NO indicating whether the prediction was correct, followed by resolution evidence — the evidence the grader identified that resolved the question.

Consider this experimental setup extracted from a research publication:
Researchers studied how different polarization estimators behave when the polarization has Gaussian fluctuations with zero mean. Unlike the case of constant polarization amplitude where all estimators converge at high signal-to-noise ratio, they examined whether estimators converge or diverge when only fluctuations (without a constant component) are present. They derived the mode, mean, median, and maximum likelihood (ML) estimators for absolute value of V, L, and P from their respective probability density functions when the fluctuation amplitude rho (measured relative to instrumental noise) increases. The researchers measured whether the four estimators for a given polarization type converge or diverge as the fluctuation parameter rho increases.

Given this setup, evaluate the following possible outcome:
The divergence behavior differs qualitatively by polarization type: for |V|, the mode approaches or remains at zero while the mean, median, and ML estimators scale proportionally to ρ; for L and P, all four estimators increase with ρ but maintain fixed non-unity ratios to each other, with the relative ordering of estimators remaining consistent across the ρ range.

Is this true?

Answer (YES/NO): NO